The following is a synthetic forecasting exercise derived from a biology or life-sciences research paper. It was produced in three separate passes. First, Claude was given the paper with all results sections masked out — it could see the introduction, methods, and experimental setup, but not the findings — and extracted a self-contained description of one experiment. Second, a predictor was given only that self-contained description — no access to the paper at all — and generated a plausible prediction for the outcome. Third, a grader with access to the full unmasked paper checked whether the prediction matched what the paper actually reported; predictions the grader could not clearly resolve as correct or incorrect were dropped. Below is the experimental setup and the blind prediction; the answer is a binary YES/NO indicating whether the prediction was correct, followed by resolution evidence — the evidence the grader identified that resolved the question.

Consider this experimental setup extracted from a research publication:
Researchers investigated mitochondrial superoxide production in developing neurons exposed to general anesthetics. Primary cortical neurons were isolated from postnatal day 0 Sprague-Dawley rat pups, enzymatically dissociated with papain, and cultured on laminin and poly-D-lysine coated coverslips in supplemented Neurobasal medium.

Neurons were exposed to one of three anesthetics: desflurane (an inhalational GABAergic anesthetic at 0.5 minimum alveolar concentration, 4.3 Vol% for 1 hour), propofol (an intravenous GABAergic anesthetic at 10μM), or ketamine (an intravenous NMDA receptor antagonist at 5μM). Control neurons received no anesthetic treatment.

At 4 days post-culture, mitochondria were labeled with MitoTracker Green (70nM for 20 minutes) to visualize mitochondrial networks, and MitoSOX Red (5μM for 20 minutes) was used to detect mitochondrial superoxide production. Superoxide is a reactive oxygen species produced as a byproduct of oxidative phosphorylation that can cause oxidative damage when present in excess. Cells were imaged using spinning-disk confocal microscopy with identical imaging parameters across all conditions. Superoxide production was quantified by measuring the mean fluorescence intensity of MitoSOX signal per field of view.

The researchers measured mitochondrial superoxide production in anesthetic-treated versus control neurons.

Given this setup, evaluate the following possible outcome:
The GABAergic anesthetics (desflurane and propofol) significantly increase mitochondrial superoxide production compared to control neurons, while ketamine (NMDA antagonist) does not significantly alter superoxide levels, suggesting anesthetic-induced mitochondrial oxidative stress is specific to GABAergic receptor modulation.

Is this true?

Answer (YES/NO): NO